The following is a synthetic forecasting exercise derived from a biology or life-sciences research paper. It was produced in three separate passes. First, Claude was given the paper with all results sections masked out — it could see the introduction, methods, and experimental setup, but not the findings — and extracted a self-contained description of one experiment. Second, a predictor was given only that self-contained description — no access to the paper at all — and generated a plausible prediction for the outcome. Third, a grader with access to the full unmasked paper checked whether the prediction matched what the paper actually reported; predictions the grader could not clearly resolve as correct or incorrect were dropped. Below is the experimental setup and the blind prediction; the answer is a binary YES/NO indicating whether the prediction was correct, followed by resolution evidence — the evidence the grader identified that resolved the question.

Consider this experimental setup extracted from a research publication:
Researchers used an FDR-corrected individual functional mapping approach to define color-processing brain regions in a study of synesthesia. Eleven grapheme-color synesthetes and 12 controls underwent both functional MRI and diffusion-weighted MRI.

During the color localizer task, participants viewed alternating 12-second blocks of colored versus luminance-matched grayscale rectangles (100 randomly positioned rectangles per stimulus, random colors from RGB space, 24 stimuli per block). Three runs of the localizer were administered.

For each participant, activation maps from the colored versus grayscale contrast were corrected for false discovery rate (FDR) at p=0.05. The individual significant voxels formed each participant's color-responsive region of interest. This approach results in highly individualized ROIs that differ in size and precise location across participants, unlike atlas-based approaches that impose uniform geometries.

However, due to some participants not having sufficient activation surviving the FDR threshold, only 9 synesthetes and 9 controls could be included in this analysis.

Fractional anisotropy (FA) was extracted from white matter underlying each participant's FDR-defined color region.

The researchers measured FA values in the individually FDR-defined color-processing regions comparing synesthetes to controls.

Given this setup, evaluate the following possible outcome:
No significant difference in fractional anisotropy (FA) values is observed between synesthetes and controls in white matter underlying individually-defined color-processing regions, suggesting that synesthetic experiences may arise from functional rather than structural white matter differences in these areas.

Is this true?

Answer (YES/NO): YES